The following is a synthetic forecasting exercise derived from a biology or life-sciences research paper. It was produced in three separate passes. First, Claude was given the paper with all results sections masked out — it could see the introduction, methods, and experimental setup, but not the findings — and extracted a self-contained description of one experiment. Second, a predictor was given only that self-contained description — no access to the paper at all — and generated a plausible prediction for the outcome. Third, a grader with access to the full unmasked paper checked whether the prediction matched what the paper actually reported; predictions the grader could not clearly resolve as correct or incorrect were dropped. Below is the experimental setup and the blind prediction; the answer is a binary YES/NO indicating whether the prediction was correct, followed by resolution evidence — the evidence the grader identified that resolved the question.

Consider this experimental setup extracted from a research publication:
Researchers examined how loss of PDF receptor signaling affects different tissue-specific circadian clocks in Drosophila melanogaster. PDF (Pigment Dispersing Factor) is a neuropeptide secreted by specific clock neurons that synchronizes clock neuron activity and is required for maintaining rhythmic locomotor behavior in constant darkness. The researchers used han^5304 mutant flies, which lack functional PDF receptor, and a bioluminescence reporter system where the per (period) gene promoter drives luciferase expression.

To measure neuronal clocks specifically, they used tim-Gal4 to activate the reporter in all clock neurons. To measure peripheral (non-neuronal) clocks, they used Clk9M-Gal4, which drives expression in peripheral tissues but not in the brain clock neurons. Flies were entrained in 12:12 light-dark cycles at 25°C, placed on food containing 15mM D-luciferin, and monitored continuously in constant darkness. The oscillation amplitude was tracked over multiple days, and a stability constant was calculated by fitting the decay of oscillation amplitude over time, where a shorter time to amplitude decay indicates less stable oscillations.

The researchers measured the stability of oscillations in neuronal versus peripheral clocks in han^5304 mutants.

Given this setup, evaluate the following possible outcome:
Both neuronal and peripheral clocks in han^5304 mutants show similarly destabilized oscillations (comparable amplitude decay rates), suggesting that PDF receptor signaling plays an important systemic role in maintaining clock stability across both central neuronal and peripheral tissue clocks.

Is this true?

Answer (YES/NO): NO